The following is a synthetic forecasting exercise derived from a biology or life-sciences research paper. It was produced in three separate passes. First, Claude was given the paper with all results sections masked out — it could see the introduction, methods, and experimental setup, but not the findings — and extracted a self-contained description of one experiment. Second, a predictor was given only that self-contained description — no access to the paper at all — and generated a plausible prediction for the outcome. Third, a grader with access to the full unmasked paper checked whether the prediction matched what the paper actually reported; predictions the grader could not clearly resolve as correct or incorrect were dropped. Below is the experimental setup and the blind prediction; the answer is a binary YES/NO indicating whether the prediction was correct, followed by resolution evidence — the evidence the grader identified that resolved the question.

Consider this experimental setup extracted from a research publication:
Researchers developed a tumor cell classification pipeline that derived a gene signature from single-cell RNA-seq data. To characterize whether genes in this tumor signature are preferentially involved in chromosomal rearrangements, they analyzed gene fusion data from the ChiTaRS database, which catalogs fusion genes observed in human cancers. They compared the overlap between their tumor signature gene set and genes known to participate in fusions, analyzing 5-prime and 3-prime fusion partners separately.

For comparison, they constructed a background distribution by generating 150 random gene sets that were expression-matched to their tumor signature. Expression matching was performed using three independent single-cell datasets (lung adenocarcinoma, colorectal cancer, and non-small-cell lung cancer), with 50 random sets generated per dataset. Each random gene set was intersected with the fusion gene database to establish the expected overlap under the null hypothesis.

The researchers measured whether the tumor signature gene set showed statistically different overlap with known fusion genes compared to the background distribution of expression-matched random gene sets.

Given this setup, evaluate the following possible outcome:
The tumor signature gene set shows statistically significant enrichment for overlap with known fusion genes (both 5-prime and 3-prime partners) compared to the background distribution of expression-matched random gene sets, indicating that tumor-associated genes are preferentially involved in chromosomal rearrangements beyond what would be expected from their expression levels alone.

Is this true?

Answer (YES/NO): YES